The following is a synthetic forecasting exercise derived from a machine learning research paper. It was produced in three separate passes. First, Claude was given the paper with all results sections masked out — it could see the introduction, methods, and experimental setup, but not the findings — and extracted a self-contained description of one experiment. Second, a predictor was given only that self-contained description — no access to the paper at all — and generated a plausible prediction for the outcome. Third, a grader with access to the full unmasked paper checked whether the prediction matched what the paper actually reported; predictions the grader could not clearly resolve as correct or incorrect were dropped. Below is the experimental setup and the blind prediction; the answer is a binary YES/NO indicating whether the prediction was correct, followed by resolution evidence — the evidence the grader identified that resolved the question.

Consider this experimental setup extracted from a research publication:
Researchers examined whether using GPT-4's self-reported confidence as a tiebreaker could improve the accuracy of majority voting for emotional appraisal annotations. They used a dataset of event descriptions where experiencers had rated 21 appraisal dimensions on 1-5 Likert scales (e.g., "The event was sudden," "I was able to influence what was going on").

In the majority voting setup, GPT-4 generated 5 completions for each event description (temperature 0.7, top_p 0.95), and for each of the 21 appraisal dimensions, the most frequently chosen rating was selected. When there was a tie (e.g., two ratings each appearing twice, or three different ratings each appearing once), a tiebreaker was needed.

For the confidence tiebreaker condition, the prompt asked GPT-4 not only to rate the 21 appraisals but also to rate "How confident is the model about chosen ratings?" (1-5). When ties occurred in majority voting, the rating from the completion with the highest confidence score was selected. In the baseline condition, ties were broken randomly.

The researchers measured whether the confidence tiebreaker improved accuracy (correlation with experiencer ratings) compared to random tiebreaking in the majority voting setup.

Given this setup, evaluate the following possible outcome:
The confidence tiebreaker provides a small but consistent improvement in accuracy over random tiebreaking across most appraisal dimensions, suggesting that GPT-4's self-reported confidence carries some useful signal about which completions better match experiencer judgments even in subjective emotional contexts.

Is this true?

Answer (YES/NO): NO